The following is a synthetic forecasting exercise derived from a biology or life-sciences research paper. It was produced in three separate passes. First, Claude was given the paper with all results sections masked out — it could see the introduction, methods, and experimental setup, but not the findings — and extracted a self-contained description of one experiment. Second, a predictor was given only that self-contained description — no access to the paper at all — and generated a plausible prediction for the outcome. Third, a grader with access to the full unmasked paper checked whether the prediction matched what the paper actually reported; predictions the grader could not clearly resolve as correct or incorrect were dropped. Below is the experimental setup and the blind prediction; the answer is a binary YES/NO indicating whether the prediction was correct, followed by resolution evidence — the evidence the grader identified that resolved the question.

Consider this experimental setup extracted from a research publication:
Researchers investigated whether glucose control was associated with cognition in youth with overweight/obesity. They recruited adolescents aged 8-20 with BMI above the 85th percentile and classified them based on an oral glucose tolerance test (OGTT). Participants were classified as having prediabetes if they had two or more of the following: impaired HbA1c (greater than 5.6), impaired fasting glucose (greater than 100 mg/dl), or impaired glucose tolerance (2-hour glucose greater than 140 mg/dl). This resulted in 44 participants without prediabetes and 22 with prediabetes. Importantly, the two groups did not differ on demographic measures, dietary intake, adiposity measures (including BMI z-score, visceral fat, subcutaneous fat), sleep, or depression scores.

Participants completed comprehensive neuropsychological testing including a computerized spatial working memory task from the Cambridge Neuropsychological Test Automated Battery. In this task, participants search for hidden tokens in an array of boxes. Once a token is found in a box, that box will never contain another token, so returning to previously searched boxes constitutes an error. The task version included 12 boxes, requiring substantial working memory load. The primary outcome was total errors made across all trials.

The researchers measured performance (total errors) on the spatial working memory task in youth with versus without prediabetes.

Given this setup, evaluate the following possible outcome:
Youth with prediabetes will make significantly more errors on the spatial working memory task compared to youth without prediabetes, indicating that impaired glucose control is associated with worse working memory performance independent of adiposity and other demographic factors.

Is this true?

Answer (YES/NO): YES